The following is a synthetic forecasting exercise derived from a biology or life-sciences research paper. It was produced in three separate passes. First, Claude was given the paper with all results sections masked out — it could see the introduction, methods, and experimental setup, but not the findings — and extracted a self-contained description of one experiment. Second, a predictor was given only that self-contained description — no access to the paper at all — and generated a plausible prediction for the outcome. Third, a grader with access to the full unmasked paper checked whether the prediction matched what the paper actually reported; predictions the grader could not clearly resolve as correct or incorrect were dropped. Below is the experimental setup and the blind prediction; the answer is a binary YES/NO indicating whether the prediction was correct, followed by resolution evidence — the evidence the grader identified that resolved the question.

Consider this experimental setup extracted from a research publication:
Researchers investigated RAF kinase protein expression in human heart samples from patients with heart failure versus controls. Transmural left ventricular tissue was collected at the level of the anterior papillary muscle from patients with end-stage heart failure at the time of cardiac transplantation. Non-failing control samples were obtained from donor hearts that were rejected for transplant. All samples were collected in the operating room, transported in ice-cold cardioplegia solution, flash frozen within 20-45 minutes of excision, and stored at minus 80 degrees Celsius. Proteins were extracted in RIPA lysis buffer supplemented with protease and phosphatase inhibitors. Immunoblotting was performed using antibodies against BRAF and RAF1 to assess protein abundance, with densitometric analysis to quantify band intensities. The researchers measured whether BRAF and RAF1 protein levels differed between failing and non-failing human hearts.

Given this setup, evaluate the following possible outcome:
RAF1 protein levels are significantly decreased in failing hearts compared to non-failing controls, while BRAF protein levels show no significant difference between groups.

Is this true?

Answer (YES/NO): NO